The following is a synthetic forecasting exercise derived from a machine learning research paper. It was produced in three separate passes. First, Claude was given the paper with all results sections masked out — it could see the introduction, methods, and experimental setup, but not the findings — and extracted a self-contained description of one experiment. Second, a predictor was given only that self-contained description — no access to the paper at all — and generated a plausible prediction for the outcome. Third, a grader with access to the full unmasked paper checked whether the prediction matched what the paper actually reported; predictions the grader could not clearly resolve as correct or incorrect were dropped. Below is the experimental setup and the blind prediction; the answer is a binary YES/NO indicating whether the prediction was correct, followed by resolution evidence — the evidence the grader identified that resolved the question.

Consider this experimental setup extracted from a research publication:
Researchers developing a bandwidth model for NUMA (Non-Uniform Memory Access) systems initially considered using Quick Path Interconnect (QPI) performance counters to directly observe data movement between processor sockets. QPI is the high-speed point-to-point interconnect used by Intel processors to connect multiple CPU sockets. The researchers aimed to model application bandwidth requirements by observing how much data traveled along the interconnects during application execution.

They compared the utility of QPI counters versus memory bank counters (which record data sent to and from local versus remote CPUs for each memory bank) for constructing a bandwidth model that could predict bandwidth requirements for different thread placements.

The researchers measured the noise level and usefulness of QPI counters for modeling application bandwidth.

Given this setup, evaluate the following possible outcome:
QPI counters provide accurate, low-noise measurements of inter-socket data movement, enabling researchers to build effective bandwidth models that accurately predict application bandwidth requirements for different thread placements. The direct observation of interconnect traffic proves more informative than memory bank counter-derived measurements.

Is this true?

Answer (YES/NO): NO